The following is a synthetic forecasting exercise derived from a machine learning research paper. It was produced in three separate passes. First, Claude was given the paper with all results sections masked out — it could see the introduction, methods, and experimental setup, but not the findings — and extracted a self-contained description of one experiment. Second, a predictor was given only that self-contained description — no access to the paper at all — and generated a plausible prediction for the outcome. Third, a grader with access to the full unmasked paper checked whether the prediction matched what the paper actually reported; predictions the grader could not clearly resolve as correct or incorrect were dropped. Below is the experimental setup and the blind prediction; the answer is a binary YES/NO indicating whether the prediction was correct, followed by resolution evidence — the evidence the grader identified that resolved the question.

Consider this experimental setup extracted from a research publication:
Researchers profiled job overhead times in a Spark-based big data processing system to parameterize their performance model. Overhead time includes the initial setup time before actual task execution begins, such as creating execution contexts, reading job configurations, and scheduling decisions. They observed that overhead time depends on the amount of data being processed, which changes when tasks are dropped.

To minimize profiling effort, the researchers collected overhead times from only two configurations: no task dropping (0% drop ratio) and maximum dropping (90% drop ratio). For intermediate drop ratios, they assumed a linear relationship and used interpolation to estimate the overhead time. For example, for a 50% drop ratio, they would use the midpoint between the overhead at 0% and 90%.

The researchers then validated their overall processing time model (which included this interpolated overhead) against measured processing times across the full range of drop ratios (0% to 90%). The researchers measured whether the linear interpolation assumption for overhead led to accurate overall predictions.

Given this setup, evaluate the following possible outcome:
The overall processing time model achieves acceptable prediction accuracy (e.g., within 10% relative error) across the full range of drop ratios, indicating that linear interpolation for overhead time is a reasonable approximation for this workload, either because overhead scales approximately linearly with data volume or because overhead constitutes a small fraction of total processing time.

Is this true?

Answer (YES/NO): YES